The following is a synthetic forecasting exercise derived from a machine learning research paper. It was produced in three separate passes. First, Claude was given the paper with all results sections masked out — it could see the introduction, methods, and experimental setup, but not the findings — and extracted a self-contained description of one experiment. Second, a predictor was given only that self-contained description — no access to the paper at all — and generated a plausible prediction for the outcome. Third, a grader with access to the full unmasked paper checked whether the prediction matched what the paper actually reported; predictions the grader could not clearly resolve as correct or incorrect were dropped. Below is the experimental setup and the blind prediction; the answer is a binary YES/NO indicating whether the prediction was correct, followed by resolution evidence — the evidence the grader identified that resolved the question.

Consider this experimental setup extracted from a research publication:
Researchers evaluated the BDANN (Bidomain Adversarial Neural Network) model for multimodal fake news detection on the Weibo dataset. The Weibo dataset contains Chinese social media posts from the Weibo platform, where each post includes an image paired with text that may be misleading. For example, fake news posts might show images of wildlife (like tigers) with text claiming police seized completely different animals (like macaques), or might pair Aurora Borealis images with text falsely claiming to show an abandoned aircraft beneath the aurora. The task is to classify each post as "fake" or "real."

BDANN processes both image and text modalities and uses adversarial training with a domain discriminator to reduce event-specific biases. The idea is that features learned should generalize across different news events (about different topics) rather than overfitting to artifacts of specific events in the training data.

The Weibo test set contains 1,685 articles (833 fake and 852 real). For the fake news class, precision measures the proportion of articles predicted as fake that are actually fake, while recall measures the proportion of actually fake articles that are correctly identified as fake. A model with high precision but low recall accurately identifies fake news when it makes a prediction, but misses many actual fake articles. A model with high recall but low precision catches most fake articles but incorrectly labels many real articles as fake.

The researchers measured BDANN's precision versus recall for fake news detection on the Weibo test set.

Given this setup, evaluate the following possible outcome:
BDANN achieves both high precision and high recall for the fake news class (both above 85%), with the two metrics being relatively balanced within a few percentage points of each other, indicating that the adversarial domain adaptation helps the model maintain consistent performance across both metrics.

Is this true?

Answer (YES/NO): NO